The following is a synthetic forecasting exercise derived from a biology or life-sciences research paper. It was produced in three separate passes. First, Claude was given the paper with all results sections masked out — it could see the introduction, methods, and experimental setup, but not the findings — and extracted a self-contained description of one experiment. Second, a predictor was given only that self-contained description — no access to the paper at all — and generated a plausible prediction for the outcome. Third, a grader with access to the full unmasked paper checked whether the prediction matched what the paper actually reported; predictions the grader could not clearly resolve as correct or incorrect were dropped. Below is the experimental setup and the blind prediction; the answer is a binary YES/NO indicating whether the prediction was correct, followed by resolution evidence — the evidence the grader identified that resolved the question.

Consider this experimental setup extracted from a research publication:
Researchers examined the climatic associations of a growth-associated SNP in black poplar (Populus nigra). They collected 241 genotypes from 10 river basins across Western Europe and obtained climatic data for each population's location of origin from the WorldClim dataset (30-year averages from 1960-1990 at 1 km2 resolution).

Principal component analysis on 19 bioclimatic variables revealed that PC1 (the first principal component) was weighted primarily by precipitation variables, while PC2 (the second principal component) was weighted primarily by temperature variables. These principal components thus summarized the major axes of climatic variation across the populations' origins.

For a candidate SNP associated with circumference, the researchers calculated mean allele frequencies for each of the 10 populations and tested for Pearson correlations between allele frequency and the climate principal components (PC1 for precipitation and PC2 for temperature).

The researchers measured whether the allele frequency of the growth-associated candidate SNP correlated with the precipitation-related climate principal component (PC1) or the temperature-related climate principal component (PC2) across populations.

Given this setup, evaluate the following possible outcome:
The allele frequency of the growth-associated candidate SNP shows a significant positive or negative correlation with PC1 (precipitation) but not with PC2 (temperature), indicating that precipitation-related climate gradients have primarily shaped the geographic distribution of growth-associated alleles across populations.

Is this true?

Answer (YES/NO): NO